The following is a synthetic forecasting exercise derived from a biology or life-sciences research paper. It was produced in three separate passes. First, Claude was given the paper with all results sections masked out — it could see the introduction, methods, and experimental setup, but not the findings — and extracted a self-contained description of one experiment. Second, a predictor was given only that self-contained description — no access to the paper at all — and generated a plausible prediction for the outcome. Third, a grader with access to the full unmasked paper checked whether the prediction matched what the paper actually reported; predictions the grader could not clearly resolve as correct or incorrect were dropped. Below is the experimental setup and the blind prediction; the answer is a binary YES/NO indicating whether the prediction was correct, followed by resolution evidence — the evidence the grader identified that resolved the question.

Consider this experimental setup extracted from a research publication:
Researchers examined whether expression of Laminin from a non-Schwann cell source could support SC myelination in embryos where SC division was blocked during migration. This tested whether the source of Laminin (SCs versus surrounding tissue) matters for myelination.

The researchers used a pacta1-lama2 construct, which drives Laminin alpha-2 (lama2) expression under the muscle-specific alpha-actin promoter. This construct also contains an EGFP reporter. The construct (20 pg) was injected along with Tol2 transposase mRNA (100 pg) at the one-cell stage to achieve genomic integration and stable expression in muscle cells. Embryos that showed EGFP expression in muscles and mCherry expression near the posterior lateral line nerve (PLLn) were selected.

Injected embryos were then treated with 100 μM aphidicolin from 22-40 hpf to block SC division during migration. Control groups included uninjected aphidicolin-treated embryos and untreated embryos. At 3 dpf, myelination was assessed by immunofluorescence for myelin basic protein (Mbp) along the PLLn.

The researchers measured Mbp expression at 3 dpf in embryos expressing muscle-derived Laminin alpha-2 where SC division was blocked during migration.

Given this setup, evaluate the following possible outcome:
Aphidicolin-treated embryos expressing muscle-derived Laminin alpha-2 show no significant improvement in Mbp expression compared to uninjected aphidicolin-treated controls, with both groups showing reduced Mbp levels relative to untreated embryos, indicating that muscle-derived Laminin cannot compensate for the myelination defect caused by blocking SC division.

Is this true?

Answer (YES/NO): NO